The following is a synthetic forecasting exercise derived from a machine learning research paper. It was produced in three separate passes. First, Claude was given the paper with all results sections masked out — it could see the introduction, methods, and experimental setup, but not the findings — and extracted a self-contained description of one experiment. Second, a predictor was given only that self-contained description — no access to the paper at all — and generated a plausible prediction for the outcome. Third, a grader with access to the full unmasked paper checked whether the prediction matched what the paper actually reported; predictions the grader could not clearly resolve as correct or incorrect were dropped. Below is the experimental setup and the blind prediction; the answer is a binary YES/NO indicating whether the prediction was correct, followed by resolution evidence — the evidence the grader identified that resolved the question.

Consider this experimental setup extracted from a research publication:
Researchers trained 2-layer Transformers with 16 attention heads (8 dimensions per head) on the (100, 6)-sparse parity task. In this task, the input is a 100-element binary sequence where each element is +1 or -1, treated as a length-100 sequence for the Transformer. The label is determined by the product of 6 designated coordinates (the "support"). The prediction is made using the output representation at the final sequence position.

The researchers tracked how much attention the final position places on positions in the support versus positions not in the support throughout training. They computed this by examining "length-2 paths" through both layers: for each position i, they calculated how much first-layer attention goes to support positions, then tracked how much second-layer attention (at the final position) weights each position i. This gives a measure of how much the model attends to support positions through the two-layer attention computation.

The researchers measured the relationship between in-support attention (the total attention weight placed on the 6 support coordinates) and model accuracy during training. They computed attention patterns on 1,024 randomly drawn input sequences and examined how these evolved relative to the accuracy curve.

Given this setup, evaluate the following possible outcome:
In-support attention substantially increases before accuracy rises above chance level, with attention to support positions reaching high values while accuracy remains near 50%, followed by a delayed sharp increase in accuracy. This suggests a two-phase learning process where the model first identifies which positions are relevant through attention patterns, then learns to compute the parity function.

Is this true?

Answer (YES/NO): NO